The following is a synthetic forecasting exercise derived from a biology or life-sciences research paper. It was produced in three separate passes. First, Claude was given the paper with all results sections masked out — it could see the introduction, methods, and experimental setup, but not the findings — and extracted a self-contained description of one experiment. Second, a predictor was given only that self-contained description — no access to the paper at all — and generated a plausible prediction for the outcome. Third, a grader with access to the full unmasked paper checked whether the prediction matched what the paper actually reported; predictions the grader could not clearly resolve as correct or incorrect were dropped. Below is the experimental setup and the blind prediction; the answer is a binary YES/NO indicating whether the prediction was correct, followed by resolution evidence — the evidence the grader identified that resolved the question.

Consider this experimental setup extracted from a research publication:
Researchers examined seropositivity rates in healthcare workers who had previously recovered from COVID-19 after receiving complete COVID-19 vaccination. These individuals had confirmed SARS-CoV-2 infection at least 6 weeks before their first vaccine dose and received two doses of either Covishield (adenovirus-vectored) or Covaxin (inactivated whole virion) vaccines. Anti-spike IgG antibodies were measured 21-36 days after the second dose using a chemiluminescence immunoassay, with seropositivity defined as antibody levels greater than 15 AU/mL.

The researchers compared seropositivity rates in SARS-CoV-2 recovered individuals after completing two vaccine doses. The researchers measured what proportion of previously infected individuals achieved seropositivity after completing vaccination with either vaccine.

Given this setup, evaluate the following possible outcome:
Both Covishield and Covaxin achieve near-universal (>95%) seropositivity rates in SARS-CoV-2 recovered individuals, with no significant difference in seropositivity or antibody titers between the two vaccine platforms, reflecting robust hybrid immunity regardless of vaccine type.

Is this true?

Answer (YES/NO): NO